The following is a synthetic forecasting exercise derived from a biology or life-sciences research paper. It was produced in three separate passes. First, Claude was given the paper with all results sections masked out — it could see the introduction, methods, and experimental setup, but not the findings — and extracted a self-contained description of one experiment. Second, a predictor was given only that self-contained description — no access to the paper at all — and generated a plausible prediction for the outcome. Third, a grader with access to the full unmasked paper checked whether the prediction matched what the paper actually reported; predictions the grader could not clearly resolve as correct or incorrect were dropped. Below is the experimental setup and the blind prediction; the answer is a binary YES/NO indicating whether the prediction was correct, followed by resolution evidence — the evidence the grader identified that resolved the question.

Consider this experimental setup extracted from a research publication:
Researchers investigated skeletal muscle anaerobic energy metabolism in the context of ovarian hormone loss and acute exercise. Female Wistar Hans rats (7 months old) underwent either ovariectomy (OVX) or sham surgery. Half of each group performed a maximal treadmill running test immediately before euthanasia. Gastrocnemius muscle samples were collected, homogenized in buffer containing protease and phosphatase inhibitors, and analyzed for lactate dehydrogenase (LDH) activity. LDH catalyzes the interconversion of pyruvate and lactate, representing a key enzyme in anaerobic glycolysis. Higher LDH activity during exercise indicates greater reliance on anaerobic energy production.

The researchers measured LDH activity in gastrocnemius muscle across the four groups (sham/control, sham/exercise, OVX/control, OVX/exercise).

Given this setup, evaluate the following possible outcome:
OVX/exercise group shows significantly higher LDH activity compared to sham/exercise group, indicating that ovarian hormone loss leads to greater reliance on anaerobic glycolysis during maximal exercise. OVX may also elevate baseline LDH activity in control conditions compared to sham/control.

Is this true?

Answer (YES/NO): YES